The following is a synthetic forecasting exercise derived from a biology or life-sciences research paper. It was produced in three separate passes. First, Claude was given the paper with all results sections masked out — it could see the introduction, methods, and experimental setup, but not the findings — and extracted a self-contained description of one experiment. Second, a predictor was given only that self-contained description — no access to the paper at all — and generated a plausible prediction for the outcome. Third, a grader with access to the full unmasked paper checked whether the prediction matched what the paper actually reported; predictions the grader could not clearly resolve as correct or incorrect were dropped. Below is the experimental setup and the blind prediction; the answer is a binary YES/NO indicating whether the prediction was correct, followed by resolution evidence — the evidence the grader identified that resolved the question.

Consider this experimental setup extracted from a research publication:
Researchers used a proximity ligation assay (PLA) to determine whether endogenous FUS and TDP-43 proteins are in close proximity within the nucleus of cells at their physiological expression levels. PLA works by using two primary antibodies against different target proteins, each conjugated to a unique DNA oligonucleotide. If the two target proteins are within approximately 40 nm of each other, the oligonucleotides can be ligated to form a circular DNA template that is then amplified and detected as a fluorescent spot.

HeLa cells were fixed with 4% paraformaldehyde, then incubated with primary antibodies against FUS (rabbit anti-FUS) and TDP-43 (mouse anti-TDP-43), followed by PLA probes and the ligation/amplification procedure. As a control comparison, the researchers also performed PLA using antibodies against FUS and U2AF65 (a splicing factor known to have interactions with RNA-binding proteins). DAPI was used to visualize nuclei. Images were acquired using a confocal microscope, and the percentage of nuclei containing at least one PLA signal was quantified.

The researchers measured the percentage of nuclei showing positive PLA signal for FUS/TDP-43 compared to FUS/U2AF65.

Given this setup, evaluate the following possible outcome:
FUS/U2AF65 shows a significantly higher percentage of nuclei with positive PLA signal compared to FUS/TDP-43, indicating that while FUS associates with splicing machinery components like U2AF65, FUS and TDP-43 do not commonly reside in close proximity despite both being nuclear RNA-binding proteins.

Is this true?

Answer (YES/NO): NO